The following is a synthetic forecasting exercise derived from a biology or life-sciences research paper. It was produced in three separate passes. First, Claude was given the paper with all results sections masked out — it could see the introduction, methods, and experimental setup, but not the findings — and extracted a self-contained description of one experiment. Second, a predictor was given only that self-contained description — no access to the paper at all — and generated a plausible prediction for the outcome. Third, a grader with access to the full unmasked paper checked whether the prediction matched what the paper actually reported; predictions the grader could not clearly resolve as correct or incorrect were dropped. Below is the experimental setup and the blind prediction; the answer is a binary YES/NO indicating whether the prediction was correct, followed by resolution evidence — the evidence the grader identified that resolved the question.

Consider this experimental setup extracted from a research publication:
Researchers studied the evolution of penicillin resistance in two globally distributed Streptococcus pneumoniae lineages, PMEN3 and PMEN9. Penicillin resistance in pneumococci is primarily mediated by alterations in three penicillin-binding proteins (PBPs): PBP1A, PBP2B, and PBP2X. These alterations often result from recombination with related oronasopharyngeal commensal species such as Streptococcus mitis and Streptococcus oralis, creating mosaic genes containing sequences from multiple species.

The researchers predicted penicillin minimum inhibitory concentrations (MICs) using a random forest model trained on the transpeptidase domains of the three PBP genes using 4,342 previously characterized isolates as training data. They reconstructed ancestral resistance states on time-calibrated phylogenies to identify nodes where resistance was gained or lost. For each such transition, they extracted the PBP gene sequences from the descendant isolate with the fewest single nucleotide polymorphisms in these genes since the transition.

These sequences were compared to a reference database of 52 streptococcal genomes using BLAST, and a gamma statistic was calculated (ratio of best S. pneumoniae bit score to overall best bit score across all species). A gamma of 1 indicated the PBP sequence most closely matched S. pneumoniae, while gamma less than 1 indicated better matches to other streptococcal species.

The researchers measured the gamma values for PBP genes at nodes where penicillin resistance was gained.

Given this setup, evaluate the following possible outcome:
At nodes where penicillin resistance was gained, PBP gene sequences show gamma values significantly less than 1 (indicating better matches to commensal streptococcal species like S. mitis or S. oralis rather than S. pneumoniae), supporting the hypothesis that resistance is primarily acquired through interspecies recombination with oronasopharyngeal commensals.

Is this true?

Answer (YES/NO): NO